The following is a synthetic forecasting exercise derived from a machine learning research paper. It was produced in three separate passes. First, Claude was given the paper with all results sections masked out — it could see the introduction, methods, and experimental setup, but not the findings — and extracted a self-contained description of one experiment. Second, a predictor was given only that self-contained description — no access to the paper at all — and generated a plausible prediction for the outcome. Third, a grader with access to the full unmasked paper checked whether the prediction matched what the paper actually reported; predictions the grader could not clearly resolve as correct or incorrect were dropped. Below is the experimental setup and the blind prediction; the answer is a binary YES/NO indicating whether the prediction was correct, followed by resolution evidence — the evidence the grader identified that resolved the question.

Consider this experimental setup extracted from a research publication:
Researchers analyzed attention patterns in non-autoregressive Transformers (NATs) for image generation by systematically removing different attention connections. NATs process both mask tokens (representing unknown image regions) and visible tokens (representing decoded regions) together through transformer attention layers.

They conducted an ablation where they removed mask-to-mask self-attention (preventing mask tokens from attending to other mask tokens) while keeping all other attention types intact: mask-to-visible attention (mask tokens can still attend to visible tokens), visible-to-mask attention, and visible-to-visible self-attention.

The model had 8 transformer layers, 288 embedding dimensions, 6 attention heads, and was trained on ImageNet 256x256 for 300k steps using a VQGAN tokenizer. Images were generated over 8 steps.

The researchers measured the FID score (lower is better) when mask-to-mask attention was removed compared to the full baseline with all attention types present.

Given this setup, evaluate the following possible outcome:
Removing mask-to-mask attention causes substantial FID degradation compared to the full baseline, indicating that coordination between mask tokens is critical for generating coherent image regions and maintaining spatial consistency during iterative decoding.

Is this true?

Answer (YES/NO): NO